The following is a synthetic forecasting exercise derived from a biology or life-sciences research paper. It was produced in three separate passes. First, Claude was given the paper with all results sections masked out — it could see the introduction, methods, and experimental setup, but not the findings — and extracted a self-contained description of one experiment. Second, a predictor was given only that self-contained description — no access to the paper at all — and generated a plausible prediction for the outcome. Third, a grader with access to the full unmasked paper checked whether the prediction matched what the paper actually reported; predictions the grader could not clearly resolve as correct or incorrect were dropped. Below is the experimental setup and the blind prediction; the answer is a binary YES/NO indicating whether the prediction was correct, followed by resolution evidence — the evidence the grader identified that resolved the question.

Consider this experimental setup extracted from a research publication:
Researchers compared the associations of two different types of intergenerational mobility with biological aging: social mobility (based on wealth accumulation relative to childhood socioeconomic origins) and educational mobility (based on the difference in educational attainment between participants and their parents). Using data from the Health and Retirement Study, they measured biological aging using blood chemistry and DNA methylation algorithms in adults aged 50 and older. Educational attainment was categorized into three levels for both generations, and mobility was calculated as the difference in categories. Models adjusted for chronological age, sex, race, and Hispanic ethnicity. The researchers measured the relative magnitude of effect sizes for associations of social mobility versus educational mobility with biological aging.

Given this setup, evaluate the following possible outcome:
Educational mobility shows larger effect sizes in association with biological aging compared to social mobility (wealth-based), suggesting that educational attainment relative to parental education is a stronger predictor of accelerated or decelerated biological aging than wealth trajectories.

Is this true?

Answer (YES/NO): NO